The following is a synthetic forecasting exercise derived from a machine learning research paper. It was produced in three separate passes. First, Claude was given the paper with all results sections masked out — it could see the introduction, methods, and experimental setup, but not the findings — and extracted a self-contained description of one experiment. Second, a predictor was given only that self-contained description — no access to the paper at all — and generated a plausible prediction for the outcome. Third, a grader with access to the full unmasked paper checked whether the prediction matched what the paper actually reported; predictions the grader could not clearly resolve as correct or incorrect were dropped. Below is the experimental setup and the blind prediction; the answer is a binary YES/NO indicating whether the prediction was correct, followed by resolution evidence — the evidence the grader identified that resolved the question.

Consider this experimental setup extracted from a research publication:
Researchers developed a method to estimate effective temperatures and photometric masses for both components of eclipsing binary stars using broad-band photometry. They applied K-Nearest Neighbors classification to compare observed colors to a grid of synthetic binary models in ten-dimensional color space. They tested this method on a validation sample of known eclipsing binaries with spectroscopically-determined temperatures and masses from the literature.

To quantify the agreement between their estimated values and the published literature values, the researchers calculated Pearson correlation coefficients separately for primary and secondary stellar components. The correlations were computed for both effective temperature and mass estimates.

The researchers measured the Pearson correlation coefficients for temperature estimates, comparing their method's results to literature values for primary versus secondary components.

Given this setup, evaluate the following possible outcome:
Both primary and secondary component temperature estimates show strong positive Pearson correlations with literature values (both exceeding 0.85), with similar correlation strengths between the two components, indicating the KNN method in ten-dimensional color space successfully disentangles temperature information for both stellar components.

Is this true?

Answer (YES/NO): NO